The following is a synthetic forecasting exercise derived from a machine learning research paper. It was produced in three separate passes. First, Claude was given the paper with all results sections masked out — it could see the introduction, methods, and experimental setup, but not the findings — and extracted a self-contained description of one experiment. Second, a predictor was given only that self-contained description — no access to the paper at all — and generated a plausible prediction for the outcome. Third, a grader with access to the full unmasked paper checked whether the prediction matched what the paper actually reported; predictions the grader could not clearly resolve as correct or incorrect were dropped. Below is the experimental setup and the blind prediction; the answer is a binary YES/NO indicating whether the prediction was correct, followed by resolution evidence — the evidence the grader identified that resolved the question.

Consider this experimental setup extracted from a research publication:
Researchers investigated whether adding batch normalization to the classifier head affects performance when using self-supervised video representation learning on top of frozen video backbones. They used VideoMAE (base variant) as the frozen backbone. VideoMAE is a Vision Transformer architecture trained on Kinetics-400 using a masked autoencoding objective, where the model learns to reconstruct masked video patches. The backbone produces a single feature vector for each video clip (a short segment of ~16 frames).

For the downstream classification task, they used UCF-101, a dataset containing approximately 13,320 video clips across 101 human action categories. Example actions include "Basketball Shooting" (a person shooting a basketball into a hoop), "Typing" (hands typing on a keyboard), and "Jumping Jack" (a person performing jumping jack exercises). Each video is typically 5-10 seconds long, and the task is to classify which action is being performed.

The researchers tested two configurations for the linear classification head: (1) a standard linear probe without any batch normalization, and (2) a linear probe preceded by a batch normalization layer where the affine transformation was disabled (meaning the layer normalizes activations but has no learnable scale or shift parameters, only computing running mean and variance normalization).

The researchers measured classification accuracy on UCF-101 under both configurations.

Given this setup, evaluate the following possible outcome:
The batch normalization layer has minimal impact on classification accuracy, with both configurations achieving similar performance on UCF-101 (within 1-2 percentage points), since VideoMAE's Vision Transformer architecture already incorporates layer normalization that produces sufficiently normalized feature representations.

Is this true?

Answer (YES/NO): NO